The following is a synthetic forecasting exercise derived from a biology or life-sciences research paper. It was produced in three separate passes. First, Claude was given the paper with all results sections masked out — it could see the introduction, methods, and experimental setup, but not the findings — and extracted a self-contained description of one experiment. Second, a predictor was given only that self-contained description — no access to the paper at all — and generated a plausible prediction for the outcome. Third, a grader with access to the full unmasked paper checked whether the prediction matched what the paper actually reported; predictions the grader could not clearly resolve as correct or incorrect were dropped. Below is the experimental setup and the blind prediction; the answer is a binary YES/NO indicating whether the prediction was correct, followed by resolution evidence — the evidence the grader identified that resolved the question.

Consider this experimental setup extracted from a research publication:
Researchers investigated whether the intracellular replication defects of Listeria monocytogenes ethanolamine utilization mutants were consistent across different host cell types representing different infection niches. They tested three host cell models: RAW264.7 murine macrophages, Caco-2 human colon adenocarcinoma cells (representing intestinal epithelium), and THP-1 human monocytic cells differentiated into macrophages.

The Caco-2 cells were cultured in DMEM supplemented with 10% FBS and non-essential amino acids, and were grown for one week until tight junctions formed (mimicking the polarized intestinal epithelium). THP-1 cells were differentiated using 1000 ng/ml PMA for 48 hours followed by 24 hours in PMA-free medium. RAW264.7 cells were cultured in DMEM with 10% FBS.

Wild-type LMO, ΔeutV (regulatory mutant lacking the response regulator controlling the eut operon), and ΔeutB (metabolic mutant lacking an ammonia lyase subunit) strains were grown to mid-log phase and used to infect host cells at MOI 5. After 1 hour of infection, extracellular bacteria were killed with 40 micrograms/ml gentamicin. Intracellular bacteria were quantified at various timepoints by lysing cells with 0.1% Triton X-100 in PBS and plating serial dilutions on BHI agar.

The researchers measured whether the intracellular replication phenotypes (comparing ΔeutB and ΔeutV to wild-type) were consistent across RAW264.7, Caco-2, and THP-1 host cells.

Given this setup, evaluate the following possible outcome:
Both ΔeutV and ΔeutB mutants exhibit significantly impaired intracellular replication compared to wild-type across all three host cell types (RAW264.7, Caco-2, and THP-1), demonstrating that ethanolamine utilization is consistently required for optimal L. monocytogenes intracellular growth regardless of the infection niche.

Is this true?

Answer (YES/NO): YES